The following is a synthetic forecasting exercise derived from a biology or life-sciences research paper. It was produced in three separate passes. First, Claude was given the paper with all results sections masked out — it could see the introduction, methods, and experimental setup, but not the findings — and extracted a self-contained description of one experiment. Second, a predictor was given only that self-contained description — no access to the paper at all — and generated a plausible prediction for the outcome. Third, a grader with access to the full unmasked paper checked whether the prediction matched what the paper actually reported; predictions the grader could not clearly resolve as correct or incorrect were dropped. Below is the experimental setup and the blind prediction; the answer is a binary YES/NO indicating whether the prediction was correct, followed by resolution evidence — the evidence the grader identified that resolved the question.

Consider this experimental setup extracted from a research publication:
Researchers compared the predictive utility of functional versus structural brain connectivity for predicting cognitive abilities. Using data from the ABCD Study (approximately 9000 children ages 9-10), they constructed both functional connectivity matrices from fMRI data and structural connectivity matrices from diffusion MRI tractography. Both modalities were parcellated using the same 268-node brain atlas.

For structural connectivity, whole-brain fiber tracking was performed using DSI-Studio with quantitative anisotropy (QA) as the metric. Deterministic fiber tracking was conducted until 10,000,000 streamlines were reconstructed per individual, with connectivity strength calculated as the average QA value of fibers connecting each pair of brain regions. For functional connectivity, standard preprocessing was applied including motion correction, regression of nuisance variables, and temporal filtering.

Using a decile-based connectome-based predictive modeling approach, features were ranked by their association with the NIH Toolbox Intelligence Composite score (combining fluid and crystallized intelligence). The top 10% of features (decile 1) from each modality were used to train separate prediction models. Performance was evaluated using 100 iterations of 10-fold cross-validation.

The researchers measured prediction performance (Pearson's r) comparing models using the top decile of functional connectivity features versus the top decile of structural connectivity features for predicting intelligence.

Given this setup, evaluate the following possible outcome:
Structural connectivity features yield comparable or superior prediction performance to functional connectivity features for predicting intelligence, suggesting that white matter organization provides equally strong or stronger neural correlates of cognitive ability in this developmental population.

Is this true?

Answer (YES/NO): NO